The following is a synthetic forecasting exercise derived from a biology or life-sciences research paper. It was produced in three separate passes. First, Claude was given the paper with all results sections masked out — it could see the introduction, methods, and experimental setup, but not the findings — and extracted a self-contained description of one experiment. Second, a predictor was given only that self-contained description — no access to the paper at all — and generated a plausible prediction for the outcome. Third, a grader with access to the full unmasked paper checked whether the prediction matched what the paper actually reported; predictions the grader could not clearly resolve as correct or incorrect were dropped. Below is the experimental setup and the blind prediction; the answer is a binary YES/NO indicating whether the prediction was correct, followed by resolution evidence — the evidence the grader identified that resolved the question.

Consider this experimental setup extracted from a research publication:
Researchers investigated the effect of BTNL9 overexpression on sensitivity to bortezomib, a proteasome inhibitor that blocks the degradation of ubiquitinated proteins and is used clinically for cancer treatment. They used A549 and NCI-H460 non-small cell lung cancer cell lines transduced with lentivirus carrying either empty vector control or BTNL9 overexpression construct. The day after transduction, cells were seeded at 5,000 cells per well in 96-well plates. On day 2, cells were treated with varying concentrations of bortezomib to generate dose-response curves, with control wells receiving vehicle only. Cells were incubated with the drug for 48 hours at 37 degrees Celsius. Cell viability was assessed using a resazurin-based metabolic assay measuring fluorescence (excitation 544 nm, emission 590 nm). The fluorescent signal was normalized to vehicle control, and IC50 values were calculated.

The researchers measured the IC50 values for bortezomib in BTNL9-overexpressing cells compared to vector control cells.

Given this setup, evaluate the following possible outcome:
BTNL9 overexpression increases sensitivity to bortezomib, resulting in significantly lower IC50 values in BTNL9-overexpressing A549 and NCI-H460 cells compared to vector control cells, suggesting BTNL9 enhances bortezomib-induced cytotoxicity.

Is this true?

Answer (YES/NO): YES